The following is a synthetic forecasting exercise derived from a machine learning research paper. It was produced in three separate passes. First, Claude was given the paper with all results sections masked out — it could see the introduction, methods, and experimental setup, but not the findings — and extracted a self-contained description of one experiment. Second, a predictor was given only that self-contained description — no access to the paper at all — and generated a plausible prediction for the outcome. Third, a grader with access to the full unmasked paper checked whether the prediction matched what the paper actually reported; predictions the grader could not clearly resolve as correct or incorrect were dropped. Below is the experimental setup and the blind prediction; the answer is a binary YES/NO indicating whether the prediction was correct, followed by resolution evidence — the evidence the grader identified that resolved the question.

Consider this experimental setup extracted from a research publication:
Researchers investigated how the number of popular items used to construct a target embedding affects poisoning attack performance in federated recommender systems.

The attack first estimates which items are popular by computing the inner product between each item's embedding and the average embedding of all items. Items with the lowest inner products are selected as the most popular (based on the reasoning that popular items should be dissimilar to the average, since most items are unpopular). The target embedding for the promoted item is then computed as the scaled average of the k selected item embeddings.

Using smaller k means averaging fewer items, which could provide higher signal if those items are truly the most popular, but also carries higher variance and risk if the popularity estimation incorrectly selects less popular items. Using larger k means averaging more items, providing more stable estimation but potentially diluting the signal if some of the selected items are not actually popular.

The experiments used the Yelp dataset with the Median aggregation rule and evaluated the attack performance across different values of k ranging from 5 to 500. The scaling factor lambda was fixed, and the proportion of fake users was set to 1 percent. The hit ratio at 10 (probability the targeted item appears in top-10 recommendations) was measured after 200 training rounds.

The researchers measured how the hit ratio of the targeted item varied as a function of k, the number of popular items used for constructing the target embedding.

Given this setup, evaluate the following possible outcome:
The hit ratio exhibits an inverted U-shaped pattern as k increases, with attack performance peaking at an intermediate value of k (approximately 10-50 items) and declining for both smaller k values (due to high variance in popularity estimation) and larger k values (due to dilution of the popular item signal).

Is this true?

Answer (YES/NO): NO